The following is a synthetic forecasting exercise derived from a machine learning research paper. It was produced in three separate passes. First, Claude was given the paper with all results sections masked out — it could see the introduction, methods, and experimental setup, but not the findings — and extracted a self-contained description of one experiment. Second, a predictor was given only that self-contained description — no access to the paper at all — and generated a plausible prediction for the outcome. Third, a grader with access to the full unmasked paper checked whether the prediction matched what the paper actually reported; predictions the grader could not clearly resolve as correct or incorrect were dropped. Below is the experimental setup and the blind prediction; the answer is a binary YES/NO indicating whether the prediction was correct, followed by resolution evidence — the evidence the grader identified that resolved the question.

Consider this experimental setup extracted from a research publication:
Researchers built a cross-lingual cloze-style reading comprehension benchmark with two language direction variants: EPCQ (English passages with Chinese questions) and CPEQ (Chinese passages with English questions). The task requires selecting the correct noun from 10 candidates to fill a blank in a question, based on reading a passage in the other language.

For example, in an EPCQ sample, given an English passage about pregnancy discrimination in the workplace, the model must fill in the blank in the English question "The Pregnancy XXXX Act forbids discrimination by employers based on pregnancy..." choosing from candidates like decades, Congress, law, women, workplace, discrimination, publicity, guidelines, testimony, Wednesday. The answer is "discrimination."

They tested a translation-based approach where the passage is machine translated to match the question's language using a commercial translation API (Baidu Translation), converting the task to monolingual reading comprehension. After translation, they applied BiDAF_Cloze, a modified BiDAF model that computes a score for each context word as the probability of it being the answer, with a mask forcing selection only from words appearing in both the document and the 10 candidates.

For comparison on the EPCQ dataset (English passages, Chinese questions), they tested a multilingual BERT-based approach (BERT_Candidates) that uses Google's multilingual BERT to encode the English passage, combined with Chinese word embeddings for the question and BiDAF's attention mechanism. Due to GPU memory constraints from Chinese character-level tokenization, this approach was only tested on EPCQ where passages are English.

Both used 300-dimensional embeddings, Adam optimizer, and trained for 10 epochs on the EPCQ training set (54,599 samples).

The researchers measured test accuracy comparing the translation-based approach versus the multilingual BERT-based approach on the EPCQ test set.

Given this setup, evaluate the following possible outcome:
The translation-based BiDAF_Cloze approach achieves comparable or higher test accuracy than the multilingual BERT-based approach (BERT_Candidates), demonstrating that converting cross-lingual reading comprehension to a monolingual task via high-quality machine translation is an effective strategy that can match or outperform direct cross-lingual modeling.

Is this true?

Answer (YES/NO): YES